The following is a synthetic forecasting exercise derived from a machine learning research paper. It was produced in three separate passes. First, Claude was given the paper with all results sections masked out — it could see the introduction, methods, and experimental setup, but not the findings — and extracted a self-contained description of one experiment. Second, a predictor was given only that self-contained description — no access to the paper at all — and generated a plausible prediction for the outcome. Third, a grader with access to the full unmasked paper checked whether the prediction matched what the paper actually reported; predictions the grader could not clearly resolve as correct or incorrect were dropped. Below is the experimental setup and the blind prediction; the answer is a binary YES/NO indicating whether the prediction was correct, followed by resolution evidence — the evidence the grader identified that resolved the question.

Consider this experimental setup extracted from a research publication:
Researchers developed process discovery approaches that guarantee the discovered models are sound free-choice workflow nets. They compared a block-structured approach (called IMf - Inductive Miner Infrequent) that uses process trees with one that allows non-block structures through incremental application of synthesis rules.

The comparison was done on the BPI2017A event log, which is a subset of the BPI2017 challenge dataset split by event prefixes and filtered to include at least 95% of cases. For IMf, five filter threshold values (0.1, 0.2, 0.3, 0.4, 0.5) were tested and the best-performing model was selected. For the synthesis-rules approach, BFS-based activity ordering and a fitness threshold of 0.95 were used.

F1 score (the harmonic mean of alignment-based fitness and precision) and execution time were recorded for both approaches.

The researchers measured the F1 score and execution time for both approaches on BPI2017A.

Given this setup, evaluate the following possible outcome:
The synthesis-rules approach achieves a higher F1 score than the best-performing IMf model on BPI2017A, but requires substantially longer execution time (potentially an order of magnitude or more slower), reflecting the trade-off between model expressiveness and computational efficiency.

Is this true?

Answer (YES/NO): NO